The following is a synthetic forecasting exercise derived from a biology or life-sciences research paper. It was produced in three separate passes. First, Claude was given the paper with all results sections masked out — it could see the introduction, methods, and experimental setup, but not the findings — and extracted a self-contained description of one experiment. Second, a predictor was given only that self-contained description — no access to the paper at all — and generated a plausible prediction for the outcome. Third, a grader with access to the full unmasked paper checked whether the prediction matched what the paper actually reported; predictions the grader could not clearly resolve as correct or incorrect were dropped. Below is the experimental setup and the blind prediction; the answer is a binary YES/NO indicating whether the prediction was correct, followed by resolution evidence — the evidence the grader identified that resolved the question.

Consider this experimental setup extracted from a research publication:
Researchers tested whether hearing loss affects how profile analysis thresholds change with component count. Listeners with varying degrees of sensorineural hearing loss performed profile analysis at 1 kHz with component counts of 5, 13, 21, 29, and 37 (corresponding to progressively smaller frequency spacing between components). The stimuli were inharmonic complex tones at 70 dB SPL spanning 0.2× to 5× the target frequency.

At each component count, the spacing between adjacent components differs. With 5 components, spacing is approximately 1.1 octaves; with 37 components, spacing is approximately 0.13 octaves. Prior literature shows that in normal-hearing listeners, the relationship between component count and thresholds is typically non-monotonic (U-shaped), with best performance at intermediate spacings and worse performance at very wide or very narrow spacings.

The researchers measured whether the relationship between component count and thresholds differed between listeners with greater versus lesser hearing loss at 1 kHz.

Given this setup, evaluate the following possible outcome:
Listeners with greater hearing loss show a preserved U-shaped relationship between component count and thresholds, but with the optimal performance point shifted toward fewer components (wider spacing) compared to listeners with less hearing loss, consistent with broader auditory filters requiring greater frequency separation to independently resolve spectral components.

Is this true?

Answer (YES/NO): NO